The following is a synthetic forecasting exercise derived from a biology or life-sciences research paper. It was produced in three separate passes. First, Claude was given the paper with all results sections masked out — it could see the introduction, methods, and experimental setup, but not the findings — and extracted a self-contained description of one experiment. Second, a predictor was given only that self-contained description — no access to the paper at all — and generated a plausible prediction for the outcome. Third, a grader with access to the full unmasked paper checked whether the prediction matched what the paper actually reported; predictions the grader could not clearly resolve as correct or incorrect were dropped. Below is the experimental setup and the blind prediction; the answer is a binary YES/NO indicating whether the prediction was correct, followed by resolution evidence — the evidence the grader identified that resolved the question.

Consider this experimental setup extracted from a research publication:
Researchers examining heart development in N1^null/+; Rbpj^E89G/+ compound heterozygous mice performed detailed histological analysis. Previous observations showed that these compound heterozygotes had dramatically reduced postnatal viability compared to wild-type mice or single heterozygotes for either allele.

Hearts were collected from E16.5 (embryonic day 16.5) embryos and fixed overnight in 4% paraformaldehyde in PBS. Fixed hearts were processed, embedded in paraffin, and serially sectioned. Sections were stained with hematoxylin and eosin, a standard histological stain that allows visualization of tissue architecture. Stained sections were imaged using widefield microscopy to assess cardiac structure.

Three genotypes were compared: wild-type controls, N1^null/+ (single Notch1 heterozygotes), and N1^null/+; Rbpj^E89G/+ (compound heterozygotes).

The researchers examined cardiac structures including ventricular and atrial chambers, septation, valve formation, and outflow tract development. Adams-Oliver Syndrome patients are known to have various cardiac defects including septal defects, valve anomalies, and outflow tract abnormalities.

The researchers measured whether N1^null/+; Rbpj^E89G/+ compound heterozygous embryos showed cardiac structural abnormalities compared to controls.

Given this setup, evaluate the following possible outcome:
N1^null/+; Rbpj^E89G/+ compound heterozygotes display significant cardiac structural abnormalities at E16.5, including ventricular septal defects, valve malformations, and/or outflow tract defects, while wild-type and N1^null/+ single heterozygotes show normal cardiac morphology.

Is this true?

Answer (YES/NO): NO